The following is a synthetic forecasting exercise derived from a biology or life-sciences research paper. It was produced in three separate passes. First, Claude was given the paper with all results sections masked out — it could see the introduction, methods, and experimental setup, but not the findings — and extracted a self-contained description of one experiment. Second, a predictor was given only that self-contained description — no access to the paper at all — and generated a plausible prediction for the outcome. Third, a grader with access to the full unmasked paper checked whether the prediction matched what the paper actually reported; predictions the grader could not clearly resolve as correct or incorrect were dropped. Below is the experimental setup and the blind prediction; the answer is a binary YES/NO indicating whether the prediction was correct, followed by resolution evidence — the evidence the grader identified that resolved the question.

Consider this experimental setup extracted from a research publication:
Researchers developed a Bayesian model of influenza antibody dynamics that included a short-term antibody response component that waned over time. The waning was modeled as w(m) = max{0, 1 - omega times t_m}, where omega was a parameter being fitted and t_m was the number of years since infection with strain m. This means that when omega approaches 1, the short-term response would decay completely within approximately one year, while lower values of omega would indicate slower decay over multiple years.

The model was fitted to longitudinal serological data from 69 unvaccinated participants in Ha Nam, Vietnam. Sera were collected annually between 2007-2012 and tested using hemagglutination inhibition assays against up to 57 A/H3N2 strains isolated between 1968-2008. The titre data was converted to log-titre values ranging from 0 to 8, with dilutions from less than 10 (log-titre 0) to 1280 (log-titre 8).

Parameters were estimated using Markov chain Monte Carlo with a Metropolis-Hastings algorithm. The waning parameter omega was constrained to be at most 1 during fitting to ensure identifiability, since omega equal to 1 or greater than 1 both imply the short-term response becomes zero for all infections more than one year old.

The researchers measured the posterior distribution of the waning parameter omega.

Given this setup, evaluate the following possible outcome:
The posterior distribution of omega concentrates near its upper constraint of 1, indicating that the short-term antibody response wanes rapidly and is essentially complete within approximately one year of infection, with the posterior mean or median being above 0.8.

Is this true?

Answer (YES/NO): YES